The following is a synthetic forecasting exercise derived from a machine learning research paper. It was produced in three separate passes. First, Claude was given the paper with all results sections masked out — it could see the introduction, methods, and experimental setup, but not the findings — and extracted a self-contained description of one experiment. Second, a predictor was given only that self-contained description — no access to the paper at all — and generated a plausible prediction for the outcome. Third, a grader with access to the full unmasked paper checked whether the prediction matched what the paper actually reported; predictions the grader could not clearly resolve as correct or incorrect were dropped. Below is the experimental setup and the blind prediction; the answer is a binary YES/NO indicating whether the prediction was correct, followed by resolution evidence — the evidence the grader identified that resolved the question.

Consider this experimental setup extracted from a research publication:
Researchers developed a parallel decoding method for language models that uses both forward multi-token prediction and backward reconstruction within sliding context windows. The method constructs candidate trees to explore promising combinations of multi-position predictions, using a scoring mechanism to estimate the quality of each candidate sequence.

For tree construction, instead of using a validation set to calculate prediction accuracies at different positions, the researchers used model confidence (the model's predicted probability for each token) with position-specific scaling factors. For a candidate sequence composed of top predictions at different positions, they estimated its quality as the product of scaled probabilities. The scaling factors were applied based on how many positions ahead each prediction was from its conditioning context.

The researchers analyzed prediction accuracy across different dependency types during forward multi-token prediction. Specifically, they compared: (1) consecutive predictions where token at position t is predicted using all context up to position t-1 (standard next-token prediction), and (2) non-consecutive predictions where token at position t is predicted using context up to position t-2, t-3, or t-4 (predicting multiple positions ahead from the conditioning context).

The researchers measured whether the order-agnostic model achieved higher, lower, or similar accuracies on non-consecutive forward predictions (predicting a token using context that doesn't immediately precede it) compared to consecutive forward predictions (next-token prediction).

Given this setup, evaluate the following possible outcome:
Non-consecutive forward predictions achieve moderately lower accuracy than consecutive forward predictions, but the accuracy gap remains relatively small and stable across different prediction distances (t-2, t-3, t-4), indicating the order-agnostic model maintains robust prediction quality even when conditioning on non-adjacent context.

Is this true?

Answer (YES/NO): NO